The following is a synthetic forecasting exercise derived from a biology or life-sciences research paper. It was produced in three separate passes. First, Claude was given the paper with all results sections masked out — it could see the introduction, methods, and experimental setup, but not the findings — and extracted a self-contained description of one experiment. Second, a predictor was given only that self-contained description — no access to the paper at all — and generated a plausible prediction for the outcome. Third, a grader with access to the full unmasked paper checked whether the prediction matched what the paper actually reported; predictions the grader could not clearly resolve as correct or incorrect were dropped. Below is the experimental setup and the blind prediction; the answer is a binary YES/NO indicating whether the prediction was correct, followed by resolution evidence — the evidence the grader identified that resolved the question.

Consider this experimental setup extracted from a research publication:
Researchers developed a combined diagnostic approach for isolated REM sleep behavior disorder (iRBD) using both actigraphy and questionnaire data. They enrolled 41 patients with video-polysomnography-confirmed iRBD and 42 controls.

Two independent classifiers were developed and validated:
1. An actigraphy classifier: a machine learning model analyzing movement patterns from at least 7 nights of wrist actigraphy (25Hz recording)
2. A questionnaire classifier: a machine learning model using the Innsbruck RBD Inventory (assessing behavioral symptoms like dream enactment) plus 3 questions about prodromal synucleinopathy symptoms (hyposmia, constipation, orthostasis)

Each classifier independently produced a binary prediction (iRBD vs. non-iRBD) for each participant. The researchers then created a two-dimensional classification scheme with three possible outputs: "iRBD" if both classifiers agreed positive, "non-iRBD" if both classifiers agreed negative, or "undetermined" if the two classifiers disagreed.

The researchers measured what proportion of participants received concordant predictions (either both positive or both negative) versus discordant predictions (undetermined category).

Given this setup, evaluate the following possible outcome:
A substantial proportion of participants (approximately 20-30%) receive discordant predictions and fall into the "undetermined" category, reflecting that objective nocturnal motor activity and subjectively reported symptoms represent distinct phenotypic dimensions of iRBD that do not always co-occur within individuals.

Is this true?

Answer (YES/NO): NO